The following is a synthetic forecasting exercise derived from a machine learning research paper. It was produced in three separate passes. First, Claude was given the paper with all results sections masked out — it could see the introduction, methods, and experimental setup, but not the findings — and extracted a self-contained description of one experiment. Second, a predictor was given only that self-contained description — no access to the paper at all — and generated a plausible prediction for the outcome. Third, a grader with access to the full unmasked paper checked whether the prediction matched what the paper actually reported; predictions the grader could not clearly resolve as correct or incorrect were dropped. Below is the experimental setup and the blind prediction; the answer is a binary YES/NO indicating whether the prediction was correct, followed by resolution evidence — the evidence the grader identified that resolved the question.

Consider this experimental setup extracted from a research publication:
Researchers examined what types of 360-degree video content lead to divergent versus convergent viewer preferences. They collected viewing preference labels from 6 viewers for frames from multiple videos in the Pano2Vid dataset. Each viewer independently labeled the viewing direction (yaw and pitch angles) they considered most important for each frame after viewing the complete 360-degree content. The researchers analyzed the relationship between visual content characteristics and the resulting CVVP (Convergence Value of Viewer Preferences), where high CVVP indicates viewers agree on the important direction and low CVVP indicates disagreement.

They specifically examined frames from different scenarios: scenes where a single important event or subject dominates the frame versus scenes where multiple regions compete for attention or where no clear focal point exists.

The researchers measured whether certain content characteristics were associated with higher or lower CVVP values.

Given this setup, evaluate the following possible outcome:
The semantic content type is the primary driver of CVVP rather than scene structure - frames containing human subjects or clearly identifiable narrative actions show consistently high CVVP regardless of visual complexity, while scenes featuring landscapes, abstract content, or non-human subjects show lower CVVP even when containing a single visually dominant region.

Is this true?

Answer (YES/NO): NO